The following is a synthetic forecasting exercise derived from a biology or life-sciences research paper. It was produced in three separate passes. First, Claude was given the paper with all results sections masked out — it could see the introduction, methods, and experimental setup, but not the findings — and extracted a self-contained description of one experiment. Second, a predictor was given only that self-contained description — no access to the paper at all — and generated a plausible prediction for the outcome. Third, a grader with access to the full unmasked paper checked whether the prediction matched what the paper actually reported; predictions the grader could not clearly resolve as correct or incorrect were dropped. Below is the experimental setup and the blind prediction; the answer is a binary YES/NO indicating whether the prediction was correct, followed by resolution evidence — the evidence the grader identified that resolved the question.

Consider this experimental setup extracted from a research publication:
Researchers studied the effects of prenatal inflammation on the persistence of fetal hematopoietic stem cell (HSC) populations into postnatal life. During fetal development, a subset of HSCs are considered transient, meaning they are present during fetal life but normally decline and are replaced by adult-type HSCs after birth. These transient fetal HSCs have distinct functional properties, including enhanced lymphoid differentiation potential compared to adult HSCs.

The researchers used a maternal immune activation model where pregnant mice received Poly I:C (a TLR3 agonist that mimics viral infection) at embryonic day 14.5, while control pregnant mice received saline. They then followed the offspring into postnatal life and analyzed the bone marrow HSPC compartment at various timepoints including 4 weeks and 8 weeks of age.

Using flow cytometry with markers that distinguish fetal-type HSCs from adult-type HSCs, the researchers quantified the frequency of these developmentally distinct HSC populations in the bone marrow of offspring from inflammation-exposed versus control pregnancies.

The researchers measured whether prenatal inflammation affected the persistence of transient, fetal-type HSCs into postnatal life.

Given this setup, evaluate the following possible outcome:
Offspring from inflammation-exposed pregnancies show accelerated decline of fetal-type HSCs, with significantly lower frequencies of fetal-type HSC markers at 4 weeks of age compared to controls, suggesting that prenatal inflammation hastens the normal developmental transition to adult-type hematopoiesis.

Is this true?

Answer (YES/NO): NO